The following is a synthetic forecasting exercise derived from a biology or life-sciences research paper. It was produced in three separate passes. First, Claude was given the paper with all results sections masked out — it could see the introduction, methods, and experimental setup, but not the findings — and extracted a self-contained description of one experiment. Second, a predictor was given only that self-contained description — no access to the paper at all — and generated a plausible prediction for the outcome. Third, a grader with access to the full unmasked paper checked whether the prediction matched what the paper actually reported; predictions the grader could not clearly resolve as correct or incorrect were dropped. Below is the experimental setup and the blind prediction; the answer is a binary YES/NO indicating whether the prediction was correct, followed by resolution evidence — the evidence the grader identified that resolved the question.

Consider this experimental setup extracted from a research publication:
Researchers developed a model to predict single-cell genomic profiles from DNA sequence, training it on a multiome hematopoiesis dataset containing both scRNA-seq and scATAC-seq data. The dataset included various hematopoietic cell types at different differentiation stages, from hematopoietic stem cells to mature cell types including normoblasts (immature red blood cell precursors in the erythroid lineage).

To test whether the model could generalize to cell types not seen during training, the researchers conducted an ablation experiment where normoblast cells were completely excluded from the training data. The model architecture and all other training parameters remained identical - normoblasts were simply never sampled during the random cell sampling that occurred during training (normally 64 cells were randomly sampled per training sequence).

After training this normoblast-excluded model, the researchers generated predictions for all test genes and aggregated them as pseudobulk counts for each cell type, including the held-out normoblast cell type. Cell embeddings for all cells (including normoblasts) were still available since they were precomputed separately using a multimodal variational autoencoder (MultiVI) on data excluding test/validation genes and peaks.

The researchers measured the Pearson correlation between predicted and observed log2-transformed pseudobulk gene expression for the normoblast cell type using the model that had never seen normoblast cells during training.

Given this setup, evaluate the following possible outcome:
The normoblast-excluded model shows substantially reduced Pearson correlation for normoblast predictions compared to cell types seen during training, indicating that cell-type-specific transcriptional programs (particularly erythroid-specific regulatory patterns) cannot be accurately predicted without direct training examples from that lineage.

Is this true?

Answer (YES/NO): NO